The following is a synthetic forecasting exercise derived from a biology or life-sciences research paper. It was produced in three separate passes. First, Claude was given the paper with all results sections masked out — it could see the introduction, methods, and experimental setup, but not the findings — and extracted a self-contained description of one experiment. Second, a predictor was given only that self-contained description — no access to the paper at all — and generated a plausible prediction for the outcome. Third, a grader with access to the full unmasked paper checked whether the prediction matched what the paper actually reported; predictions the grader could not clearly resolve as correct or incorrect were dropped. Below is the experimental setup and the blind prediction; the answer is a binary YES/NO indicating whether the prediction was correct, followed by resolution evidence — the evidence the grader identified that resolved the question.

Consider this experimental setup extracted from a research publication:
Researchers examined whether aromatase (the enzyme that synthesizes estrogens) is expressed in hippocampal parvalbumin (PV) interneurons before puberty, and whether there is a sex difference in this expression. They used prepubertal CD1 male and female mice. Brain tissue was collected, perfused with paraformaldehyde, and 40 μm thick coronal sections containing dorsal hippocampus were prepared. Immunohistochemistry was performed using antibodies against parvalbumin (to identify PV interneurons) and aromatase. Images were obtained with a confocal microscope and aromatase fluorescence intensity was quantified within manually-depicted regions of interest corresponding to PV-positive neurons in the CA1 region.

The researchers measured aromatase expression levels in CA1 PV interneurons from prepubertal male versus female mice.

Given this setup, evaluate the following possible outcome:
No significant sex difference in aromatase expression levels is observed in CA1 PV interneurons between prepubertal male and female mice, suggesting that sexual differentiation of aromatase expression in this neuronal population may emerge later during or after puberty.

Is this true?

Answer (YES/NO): YES